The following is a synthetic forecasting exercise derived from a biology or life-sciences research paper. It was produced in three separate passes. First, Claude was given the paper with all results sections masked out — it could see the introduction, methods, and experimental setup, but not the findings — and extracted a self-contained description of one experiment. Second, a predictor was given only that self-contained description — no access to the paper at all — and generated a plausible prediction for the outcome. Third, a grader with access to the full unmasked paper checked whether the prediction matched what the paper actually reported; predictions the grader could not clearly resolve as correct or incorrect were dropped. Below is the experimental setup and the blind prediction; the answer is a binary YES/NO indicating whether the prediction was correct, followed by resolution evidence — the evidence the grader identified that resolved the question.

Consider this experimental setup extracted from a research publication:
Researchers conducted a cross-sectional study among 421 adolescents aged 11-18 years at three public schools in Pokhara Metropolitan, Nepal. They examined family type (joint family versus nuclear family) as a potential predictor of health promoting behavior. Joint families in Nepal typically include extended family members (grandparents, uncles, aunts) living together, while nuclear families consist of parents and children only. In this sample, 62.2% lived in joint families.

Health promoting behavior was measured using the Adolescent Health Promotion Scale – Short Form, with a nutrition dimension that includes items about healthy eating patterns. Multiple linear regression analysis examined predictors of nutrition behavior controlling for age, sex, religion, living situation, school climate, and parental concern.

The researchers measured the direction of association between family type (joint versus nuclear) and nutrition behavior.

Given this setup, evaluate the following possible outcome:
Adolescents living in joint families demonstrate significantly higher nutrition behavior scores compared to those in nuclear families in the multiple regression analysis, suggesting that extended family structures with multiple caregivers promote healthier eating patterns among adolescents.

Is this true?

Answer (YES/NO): YES